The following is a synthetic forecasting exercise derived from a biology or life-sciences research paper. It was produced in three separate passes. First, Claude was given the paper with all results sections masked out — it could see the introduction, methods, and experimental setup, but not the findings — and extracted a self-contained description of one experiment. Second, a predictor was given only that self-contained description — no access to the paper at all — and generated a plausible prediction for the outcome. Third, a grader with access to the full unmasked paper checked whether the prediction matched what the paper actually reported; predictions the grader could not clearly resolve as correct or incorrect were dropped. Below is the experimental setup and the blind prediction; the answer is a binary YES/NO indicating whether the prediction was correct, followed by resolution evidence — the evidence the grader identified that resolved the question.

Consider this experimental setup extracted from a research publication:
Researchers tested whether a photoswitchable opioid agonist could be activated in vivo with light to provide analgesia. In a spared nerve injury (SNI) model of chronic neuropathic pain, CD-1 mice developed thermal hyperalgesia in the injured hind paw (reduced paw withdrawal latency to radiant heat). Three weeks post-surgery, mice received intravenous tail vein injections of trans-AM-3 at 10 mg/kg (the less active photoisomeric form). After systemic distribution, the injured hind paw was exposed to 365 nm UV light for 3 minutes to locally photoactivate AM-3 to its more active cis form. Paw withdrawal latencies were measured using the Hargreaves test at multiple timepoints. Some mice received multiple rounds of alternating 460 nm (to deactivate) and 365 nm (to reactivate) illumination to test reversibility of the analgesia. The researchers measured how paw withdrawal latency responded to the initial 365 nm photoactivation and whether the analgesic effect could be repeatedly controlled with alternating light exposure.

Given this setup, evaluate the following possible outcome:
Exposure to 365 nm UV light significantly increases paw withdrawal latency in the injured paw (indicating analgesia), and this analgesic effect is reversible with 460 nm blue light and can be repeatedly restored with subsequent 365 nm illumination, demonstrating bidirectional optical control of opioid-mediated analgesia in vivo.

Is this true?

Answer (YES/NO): YES